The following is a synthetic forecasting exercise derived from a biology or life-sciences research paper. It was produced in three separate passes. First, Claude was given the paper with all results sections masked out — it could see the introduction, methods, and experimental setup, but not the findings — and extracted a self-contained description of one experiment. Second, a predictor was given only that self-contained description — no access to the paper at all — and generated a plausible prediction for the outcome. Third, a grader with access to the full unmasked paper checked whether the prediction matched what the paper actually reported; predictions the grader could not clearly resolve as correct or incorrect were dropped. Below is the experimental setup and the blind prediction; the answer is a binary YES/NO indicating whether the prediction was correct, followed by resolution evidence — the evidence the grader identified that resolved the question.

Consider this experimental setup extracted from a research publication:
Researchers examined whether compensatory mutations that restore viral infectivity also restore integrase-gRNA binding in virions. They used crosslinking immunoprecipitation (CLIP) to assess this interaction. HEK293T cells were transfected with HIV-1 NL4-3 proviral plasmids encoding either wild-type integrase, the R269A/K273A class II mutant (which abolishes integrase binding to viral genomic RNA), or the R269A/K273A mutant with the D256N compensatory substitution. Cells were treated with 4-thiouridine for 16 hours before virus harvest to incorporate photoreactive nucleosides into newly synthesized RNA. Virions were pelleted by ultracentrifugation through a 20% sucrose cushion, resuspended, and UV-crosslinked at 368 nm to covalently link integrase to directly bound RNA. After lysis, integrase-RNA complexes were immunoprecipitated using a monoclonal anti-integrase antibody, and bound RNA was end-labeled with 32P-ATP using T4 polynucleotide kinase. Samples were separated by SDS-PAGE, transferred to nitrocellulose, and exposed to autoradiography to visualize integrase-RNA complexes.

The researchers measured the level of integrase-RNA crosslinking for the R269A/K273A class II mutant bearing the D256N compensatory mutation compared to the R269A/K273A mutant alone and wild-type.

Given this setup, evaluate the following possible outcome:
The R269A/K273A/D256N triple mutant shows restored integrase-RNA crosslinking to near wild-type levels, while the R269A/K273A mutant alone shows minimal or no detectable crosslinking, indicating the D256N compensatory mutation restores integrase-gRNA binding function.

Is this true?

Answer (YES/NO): NO